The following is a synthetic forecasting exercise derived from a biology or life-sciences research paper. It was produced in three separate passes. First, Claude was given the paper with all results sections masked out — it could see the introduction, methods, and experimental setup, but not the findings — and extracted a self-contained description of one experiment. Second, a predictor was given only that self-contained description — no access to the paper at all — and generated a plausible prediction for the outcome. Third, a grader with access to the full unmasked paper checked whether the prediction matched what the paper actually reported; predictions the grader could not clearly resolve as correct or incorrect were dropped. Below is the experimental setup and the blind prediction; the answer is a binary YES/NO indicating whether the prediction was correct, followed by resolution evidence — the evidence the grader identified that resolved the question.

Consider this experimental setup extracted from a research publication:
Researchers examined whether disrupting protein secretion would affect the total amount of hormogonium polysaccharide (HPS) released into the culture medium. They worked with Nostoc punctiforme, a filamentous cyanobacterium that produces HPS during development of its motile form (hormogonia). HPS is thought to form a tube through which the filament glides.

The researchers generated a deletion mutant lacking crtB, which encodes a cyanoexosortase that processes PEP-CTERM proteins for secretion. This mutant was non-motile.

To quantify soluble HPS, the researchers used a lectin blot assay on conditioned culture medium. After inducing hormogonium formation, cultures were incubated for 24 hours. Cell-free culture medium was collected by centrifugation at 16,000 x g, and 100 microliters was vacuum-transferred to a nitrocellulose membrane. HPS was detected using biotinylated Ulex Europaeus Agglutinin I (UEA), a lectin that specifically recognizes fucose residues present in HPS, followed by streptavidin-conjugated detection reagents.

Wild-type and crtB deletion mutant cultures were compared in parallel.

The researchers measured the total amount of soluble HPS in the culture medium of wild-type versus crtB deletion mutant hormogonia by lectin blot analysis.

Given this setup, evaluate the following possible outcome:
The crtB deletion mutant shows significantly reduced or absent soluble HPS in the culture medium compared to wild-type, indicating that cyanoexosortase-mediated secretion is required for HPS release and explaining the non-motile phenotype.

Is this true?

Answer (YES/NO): NO